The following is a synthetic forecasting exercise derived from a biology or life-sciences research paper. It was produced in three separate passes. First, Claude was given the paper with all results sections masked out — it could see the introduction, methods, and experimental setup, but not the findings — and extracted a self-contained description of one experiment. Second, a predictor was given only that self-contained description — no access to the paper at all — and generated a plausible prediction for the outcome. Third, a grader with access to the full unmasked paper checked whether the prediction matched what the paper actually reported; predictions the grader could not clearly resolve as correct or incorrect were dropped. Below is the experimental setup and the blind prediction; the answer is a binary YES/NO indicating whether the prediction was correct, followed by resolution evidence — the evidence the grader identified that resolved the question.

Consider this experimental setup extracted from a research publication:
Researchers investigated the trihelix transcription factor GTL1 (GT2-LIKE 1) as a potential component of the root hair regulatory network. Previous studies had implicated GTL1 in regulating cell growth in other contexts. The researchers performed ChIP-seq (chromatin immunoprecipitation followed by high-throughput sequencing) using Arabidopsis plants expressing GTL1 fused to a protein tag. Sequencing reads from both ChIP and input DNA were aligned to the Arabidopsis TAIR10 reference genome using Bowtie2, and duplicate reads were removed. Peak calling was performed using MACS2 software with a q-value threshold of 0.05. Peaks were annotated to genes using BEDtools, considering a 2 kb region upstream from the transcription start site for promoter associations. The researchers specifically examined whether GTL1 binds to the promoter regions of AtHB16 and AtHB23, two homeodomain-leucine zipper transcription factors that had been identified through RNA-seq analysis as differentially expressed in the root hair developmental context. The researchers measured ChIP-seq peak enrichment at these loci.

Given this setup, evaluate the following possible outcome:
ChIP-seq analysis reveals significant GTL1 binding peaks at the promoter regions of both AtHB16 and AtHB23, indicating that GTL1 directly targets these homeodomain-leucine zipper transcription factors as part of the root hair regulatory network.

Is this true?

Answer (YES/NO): NO